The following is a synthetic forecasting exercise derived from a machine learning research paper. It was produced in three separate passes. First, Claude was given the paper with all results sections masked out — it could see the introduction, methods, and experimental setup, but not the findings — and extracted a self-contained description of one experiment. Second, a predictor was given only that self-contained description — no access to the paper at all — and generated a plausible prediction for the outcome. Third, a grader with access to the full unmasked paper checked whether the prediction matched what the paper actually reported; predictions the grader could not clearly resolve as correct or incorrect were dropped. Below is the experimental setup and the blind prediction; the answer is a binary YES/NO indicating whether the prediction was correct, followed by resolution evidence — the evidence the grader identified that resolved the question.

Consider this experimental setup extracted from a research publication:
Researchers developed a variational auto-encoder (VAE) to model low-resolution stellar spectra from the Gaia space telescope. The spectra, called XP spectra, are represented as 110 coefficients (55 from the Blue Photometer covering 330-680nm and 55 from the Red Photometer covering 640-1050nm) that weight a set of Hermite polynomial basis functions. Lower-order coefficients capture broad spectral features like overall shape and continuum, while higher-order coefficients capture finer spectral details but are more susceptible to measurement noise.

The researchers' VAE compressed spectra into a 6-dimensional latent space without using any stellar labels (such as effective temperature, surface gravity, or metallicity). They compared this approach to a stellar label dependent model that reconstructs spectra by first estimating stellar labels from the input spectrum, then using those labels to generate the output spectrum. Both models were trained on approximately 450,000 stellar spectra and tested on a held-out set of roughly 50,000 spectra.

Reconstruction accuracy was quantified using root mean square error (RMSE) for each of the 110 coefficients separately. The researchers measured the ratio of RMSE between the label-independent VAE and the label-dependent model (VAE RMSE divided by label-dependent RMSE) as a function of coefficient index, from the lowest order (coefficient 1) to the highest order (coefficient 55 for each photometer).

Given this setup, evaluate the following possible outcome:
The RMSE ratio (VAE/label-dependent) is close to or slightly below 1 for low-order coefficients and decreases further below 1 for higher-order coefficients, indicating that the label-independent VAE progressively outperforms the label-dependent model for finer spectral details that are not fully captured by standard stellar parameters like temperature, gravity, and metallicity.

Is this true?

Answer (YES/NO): NO